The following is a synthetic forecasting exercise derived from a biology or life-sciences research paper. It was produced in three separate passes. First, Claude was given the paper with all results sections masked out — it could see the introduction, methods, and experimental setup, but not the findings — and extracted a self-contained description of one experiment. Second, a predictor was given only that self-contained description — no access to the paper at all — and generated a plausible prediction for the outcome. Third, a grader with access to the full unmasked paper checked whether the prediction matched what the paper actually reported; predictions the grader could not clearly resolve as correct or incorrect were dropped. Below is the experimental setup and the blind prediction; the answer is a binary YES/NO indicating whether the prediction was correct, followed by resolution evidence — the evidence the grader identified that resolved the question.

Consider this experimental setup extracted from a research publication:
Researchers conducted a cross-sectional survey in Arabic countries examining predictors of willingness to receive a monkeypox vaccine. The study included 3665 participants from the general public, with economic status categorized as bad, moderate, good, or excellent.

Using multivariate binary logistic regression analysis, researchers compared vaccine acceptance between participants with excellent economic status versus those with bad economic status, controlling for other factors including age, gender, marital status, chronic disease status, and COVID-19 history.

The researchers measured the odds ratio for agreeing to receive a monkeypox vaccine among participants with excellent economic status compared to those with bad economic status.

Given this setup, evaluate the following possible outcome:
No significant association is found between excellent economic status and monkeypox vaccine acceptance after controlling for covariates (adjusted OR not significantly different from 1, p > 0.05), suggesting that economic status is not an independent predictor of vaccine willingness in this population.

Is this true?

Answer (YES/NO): NO